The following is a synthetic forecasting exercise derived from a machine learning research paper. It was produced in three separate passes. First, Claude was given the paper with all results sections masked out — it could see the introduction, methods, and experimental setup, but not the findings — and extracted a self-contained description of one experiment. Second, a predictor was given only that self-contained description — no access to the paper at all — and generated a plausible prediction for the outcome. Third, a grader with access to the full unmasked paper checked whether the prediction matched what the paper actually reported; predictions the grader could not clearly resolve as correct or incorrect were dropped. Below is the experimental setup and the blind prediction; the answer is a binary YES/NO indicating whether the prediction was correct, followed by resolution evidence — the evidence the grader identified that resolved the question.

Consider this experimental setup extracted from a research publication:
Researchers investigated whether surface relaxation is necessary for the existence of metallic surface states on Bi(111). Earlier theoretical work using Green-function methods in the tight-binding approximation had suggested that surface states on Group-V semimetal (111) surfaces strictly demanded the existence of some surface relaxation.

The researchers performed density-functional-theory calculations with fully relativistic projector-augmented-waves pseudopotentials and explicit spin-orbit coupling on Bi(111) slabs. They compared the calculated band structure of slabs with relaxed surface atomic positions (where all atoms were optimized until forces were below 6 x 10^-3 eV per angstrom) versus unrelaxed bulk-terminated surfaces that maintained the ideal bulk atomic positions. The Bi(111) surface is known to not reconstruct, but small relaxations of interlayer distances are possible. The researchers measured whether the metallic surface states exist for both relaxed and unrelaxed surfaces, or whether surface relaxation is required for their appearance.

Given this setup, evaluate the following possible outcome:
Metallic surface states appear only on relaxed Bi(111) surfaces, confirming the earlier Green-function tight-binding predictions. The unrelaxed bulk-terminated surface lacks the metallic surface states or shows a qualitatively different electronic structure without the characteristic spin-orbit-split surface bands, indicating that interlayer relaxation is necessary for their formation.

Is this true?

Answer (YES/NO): NO